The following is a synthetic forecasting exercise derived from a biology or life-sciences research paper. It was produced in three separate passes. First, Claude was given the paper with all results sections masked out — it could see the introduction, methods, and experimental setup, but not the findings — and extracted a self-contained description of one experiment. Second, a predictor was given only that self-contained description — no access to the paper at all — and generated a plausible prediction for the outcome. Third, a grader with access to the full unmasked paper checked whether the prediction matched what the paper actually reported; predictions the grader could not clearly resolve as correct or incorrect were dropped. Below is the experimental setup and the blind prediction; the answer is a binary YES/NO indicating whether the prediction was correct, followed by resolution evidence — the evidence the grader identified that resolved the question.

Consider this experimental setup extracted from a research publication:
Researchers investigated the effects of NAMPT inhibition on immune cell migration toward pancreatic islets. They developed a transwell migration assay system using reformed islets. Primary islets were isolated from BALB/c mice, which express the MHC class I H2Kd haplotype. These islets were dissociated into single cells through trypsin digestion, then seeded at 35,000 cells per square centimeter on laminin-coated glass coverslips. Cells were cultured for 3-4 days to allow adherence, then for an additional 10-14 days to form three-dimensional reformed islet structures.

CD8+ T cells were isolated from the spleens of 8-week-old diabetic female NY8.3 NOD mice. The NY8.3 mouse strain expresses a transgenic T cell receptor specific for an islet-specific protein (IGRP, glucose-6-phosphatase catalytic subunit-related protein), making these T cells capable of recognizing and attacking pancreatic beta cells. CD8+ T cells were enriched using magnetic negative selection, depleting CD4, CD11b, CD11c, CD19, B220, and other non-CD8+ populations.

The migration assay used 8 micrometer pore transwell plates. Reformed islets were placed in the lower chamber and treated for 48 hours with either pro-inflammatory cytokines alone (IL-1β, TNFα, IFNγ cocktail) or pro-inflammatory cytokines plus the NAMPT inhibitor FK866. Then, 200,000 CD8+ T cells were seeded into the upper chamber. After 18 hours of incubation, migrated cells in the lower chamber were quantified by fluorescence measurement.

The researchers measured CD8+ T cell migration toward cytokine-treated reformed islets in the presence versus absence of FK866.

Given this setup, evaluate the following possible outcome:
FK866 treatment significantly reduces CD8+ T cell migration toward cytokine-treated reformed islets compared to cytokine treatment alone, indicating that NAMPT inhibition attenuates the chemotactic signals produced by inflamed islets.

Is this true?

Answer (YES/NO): YES